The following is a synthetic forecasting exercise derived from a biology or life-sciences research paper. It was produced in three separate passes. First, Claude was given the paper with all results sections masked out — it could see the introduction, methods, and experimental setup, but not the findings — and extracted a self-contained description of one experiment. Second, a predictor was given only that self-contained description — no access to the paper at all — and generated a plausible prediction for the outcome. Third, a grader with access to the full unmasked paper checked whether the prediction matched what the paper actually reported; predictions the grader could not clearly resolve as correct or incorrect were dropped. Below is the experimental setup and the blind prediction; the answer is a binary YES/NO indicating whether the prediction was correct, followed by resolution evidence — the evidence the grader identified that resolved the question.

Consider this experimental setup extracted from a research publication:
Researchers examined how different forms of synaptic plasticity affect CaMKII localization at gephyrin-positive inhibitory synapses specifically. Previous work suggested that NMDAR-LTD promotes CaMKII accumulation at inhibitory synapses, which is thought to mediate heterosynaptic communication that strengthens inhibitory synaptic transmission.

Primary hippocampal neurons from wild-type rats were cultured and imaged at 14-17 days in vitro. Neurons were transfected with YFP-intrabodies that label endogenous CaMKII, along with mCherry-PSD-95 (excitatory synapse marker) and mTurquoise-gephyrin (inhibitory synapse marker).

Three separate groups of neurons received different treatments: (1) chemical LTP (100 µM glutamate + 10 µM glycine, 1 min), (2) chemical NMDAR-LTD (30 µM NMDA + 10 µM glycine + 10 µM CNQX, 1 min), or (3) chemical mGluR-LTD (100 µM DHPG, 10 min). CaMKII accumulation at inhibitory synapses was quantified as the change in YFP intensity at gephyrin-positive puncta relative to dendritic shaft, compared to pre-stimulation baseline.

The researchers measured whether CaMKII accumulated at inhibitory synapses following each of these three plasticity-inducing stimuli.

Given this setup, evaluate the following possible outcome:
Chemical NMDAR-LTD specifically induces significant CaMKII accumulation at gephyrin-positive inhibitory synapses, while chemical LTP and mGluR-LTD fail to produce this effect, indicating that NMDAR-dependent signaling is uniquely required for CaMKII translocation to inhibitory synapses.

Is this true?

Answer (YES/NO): YES